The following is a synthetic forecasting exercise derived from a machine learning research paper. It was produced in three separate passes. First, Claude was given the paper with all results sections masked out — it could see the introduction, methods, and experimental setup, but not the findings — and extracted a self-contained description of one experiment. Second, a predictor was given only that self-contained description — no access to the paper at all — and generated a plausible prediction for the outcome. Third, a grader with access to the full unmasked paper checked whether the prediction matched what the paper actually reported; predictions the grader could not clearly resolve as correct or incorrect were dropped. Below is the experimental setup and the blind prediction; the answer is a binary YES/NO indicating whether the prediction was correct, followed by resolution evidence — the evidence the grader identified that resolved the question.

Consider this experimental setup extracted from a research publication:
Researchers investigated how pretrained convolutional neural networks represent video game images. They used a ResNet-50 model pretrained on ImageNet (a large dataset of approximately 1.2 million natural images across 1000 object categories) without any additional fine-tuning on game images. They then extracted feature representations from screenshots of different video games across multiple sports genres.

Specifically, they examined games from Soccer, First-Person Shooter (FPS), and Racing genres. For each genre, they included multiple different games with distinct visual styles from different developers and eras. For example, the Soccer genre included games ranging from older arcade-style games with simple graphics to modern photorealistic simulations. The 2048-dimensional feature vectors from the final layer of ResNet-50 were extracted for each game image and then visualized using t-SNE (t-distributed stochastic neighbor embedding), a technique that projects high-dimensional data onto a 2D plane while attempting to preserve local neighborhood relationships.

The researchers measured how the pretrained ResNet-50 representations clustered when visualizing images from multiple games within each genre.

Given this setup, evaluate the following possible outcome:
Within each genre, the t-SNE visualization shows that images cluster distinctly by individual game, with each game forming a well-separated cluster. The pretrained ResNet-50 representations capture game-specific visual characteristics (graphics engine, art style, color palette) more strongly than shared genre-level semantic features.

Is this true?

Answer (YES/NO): YES